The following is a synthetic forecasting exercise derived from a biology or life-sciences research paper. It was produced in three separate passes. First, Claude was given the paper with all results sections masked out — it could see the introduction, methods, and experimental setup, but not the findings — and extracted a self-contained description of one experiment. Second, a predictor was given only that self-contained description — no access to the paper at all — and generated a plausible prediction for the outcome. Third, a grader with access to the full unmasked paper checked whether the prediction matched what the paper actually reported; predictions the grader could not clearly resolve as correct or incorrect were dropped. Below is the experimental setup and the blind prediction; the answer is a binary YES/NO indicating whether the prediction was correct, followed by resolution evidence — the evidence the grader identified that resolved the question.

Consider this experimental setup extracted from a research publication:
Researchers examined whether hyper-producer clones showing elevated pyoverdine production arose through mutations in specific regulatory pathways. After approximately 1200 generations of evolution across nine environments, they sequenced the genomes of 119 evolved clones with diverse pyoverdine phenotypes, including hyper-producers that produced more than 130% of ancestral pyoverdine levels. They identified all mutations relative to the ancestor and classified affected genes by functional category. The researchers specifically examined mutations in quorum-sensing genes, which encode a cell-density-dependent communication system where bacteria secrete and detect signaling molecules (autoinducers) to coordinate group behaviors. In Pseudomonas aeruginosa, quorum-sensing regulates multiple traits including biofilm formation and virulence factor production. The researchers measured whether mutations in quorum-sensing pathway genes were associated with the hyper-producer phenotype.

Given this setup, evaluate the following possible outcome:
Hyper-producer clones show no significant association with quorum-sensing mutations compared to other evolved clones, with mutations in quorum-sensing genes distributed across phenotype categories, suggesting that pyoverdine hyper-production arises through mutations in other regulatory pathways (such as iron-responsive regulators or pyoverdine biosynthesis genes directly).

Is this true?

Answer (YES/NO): NO